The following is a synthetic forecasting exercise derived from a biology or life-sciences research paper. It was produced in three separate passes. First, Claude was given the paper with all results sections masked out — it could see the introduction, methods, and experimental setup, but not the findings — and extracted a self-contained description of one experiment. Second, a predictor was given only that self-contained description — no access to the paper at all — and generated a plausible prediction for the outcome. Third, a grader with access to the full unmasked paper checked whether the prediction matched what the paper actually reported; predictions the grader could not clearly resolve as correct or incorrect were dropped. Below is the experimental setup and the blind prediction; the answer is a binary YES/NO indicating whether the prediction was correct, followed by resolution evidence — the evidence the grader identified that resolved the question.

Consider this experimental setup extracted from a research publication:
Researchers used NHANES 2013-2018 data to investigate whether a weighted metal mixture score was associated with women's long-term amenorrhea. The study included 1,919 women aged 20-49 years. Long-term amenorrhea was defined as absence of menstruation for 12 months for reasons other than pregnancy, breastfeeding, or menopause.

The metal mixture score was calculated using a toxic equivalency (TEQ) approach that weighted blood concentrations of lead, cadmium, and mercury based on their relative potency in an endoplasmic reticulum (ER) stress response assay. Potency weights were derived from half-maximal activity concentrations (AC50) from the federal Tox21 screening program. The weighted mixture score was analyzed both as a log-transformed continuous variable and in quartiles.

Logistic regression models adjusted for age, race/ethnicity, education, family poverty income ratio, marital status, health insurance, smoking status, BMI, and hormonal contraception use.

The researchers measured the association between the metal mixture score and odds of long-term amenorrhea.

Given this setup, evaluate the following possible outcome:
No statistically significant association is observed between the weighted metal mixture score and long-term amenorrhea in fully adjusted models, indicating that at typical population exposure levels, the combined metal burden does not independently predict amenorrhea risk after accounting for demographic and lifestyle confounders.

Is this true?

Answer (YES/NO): YES